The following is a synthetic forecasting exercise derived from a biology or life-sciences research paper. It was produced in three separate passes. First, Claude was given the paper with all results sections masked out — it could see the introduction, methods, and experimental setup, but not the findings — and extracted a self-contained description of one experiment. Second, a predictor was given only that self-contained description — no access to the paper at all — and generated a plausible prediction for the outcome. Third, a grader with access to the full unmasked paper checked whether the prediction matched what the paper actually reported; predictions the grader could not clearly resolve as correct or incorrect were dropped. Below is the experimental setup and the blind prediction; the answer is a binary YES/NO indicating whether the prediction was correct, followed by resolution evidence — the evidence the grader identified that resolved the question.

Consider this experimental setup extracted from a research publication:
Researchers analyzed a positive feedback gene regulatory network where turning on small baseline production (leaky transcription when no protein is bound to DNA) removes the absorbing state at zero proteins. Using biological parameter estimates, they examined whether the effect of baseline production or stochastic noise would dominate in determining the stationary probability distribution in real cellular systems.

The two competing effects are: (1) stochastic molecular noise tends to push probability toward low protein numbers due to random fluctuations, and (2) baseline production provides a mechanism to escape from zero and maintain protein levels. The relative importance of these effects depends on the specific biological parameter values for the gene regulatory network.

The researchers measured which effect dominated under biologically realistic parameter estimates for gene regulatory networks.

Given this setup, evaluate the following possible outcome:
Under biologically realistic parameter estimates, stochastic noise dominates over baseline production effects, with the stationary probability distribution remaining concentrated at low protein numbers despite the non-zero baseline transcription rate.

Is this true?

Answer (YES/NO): NO